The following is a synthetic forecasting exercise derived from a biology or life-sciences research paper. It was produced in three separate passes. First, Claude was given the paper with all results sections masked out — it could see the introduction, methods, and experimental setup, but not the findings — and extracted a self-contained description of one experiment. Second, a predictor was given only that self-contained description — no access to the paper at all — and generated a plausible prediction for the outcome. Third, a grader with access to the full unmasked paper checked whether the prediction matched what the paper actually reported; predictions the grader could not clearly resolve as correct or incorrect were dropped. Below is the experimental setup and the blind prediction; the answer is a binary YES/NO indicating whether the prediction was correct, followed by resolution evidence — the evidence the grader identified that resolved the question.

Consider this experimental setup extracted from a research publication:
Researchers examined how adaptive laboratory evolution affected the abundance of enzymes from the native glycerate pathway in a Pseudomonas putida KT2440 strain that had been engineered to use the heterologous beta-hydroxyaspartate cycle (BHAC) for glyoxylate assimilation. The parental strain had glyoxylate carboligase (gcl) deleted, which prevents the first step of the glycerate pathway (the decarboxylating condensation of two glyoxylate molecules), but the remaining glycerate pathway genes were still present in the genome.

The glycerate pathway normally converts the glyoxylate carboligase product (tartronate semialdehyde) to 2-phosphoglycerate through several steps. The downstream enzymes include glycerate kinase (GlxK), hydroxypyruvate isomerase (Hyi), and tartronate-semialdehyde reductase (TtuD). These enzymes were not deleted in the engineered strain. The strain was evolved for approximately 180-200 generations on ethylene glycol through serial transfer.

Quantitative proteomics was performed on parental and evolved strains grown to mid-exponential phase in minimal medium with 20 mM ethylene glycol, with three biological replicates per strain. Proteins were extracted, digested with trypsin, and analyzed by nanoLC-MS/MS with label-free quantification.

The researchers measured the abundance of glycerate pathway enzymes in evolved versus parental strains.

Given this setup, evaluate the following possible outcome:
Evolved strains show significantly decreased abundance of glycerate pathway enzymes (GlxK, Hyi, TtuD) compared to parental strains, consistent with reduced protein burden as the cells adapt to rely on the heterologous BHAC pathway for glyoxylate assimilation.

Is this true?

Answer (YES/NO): NO